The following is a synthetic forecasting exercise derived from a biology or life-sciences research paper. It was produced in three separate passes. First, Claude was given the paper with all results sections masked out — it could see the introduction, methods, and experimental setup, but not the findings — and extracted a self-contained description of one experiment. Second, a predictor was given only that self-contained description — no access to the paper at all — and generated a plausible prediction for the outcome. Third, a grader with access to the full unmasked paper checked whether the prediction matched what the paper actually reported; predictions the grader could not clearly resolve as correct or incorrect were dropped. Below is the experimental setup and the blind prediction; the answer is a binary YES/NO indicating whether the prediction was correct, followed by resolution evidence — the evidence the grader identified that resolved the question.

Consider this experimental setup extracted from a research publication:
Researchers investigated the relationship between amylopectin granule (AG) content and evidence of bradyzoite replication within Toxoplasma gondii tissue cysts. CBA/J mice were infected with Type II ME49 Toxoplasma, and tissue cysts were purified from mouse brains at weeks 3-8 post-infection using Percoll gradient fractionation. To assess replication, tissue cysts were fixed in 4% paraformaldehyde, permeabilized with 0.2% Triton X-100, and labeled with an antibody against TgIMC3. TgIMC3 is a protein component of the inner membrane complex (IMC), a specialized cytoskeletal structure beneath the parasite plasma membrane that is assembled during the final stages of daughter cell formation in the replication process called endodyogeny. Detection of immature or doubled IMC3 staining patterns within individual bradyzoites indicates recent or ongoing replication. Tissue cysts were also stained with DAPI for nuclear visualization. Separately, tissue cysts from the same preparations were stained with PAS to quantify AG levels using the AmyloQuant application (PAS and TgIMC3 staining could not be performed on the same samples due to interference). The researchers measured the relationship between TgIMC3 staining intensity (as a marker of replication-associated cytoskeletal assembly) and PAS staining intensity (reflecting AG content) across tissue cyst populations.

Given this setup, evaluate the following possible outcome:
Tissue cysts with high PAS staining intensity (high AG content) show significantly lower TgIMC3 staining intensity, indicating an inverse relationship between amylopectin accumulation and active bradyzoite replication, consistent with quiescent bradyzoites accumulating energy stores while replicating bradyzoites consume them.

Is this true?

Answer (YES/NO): NO